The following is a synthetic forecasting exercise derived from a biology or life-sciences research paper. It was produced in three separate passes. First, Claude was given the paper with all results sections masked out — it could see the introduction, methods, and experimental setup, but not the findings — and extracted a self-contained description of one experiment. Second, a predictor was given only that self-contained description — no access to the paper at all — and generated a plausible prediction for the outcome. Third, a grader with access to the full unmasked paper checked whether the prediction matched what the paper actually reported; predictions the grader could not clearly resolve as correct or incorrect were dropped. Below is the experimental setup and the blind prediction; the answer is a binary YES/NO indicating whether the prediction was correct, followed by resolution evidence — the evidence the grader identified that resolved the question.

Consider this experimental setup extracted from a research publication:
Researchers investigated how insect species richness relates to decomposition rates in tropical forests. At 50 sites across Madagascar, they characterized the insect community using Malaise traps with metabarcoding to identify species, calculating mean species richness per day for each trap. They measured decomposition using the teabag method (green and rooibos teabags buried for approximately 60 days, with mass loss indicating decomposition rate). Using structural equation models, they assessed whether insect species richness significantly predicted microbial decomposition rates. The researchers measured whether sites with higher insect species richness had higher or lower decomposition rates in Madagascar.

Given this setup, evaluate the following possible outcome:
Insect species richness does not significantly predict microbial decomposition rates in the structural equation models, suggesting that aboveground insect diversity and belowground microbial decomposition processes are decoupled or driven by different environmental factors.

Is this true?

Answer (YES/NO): NO